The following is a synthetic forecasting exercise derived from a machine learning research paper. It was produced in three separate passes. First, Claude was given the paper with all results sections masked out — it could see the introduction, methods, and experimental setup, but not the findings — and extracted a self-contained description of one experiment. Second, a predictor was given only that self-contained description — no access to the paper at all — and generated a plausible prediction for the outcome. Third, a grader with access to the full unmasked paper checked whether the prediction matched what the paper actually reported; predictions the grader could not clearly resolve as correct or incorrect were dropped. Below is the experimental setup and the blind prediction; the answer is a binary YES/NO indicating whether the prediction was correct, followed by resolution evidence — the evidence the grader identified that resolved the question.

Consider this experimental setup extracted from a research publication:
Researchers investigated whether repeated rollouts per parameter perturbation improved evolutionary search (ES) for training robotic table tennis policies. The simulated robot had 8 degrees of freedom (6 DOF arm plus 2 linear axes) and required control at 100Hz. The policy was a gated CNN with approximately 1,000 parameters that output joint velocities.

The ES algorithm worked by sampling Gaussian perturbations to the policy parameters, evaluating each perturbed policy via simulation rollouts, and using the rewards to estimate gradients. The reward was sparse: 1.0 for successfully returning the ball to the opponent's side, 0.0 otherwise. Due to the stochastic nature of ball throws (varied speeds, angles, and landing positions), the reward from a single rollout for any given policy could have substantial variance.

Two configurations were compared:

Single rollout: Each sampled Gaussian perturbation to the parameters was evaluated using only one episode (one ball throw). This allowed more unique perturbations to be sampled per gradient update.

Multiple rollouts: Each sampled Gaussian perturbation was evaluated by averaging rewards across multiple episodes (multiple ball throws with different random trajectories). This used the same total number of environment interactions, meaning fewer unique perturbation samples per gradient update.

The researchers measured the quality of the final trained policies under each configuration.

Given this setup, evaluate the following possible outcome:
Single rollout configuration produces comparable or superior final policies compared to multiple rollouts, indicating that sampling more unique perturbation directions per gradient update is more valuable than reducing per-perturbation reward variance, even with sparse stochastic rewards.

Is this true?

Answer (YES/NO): NO